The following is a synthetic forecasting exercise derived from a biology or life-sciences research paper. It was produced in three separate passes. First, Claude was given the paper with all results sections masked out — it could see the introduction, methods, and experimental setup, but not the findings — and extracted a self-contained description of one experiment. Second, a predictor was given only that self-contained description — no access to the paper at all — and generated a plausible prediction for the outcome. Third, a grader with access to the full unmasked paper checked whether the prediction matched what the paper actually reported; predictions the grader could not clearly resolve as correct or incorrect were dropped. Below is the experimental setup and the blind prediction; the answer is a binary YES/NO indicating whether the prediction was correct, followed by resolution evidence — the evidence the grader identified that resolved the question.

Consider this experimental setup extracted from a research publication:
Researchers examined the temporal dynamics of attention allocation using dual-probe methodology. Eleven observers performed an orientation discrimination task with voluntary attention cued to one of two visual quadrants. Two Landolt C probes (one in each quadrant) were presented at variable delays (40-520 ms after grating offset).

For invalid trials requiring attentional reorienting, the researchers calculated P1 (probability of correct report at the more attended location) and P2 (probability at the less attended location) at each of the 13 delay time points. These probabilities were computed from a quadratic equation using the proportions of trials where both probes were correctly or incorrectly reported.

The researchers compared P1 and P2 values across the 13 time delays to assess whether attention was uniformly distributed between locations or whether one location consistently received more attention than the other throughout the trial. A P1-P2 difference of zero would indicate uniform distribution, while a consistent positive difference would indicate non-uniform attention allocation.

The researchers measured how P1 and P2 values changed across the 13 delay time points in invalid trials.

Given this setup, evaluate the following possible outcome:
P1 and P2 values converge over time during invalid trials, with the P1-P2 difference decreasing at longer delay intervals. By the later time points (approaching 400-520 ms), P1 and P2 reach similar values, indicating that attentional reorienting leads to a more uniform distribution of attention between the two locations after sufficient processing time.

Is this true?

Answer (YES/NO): NO